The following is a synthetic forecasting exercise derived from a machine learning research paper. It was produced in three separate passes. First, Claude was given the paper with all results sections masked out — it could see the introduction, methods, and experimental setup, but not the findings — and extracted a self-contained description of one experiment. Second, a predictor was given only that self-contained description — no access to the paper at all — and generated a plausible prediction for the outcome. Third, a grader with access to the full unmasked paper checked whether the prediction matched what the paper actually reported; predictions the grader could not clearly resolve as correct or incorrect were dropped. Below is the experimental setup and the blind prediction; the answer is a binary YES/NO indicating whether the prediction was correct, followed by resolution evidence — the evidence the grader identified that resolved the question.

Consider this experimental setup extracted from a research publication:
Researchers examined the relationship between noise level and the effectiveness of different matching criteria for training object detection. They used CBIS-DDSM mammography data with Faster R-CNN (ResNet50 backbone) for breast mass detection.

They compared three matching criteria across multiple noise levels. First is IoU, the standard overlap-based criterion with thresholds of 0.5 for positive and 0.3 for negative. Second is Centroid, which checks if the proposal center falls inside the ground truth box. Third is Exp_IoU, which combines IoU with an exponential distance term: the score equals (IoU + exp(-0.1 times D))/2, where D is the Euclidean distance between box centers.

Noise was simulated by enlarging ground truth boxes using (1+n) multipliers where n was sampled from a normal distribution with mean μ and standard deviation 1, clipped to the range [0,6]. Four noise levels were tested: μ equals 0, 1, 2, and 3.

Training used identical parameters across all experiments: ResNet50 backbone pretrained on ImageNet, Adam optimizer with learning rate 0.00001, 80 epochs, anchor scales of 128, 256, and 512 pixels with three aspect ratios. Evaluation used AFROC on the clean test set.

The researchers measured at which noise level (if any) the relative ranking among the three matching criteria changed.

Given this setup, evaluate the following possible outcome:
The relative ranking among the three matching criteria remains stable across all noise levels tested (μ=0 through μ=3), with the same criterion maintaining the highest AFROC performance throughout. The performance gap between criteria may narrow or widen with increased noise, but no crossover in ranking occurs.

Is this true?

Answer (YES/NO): NO